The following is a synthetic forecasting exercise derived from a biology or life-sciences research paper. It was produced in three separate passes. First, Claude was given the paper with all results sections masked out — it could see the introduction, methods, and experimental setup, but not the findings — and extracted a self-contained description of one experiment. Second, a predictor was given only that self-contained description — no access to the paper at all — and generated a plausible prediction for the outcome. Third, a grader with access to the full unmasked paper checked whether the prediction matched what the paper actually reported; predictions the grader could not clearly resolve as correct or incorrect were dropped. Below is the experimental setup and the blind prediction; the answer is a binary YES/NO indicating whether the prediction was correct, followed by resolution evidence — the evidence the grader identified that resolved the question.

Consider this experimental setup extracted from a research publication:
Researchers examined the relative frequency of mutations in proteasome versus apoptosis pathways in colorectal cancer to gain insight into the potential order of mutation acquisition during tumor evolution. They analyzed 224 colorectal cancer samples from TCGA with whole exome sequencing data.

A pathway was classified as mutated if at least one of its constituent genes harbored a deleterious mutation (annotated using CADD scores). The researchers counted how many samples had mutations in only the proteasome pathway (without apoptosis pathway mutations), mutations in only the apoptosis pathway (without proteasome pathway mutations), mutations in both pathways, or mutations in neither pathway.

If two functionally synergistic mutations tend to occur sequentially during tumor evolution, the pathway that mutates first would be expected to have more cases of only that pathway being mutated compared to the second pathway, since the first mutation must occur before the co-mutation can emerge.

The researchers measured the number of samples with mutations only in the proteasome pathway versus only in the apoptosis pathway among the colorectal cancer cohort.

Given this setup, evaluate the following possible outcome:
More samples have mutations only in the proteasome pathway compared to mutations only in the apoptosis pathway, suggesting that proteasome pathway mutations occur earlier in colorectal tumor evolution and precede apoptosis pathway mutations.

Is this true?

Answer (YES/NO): YES